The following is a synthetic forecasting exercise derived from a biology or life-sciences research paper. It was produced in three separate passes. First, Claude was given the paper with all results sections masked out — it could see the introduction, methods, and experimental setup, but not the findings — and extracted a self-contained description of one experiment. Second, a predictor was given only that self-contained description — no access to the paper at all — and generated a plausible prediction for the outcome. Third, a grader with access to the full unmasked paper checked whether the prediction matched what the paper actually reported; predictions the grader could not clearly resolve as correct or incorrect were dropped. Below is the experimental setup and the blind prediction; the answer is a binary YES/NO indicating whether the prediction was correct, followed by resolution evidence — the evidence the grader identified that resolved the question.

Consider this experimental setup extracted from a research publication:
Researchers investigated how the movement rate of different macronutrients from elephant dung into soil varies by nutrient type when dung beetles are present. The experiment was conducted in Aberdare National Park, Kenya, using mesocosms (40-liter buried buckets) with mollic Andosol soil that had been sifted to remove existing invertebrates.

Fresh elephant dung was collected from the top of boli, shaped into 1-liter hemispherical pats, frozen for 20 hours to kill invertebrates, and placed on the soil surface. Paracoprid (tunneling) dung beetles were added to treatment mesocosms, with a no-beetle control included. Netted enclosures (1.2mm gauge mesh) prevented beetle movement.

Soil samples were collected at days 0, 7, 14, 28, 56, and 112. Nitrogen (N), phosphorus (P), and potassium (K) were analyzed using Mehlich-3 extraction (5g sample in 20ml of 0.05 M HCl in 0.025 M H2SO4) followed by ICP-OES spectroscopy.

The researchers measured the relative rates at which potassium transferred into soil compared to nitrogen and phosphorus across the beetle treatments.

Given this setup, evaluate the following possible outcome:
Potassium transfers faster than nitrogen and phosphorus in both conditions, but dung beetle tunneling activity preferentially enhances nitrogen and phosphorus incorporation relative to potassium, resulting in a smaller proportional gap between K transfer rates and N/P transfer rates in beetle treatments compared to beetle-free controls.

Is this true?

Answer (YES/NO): NO